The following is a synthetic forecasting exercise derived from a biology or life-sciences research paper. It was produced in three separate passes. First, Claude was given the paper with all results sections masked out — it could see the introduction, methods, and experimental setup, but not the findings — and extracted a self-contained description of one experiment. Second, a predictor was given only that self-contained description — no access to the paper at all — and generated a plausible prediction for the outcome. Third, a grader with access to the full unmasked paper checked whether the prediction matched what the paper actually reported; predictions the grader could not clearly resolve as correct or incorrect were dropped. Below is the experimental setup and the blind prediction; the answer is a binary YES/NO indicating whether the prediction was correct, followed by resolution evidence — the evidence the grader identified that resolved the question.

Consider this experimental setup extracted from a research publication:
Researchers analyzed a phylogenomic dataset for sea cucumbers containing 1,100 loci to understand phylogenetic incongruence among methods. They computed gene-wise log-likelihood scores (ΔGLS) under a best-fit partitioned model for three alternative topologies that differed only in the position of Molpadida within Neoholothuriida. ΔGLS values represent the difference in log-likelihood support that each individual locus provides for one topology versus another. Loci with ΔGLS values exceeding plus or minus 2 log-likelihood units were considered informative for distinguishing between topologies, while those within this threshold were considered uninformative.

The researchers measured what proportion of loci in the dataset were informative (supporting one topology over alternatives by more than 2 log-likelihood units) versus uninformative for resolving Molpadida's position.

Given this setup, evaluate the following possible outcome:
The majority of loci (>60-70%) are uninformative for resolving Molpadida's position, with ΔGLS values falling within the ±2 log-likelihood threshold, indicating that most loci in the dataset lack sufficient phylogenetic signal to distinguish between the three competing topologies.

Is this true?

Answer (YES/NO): NO